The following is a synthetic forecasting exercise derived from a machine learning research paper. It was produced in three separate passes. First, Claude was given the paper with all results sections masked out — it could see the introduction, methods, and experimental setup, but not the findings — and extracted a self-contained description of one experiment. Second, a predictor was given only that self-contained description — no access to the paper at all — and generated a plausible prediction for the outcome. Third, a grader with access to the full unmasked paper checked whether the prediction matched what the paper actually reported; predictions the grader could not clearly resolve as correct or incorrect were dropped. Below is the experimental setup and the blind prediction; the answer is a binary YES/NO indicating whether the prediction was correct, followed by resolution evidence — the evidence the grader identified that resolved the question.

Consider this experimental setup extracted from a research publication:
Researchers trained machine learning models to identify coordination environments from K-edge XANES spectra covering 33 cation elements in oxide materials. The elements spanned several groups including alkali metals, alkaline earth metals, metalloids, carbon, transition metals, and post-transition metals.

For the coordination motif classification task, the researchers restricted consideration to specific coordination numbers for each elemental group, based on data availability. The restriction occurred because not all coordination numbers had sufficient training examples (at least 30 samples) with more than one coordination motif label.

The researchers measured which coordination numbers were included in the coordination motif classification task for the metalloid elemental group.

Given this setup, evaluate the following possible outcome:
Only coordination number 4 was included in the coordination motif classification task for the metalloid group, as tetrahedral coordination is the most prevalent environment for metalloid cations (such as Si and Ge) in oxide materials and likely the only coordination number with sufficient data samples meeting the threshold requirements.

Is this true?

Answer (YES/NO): NO